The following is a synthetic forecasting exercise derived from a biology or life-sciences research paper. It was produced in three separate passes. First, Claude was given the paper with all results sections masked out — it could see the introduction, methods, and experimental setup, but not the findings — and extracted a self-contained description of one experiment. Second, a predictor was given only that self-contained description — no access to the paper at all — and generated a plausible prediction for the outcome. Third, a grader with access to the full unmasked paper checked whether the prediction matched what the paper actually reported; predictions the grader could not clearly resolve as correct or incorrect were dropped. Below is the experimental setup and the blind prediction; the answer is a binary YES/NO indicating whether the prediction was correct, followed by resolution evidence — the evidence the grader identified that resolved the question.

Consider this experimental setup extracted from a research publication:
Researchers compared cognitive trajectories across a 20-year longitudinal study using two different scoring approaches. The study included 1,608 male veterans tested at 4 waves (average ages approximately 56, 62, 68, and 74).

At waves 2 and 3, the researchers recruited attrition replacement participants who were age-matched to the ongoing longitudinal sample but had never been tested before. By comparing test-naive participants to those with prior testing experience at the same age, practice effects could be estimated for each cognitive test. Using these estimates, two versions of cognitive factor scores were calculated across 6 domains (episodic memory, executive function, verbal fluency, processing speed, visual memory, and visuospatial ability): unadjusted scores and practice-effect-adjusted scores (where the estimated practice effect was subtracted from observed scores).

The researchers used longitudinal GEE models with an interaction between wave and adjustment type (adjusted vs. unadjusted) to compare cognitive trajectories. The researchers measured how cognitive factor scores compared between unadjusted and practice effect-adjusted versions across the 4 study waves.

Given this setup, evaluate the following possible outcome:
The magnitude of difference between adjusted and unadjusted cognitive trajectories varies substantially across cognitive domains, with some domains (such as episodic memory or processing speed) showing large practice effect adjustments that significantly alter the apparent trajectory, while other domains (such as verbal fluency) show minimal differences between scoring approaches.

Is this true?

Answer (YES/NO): NO